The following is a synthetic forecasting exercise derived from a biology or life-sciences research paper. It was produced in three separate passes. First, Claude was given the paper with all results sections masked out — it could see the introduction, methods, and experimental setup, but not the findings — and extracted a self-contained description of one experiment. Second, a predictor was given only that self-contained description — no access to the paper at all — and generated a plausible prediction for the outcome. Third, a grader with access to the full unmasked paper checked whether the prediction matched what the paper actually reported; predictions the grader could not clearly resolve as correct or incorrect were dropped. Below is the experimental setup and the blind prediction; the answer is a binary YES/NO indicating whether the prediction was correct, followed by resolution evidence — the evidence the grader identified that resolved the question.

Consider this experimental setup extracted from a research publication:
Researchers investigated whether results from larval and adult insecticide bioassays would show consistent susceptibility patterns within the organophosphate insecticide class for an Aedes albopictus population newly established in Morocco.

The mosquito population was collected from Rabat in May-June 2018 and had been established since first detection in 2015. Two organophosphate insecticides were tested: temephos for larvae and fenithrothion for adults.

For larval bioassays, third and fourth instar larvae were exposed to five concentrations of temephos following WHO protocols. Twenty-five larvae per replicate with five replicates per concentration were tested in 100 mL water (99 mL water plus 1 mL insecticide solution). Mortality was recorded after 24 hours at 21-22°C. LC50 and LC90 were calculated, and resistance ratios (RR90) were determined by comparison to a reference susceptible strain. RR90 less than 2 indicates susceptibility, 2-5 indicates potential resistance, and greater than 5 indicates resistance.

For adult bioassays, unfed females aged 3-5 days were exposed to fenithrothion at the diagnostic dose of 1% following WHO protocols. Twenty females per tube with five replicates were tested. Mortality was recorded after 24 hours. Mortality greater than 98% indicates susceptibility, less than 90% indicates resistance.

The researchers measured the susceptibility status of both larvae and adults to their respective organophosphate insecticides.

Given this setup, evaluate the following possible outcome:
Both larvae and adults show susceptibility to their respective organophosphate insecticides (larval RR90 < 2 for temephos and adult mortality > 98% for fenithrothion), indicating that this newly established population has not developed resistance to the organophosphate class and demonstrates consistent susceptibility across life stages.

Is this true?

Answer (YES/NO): NO